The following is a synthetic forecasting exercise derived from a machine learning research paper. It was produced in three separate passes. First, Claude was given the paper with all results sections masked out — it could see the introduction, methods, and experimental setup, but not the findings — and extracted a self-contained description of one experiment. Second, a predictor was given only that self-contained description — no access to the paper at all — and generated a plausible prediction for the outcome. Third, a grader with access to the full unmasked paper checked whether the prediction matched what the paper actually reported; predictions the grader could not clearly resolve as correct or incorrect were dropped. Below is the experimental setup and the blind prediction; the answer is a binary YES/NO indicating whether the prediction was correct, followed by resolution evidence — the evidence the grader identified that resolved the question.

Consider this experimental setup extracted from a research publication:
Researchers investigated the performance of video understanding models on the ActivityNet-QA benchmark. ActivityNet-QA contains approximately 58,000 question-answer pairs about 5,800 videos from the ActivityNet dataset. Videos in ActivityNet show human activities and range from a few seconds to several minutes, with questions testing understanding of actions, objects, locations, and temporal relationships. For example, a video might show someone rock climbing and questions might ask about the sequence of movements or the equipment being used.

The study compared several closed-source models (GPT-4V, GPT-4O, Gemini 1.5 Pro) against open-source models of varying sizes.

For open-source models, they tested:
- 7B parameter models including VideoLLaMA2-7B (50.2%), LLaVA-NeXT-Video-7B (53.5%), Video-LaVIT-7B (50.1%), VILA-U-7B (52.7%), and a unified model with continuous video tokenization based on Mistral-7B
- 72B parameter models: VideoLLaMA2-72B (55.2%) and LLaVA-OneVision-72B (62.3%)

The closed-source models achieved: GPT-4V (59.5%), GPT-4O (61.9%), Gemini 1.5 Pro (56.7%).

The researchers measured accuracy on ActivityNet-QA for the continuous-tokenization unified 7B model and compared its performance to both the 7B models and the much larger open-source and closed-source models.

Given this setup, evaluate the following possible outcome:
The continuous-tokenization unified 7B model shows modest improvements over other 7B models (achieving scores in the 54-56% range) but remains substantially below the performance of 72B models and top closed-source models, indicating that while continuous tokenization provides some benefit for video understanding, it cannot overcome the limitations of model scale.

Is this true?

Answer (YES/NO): NO